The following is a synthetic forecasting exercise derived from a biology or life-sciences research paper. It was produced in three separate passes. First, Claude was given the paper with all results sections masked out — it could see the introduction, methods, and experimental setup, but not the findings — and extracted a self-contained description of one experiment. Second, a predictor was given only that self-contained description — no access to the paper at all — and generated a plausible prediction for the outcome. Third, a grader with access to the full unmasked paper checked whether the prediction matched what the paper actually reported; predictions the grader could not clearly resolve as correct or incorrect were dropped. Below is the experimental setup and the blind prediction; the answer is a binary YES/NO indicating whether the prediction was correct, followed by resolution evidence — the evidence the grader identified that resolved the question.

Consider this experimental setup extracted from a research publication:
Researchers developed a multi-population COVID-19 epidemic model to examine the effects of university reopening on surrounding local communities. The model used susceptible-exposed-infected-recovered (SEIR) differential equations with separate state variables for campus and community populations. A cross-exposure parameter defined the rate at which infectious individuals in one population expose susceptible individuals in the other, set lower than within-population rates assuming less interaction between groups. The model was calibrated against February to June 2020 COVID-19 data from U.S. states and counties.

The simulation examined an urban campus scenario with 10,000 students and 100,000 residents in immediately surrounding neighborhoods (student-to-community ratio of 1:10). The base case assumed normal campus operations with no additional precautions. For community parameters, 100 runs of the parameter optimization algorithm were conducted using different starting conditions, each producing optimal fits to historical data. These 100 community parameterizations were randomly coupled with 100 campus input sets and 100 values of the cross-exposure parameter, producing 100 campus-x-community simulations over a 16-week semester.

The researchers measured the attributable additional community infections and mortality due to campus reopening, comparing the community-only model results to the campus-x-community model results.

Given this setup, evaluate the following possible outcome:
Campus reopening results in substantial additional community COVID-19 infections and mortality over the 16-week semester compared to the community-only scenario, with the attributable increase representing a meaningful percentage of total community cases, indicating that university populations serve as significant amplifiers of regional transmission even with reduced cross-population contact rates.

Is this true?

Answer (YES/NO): YES